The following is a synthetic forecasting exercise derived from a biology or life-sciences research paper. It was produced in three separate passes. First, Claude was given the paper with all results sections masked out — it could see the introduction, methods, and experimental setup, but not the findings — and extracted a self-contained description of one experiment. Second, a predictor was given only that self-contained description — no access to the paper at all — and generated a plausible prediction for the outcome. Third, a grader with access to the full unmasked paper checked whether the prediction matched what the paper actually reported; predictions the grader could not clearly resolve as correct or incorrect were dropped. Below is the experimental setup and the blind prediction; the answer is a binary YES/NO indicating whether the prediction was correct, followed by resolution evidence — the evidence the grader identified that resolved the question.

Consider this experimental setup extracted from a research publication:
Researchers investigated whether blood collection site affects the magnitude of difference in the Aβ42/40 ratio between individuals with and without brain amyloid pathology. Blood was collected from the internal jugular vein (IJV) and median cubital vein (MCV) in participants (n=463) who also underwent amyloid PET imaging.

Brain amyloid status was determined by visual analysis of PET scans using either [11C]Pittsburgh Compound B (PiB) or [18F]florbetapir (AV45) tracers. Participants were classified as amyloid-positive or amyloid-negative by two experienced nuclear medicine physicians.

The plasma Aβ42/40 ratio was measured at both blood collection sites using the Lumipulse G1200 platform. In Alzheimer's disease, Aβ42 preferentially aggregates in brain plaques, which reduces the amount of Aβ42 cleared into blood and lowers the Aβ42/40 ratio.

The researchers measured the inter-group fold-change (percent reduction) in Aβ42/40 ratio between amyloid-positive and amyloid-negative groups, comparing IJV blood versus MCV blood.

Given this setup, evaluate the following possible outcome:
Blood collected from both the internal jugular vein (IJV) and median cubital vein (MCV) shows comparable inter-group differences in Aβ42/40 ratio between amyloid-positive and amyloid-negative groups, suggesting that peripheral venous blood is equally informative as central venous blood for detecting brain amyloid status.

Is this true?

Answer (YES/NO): NO